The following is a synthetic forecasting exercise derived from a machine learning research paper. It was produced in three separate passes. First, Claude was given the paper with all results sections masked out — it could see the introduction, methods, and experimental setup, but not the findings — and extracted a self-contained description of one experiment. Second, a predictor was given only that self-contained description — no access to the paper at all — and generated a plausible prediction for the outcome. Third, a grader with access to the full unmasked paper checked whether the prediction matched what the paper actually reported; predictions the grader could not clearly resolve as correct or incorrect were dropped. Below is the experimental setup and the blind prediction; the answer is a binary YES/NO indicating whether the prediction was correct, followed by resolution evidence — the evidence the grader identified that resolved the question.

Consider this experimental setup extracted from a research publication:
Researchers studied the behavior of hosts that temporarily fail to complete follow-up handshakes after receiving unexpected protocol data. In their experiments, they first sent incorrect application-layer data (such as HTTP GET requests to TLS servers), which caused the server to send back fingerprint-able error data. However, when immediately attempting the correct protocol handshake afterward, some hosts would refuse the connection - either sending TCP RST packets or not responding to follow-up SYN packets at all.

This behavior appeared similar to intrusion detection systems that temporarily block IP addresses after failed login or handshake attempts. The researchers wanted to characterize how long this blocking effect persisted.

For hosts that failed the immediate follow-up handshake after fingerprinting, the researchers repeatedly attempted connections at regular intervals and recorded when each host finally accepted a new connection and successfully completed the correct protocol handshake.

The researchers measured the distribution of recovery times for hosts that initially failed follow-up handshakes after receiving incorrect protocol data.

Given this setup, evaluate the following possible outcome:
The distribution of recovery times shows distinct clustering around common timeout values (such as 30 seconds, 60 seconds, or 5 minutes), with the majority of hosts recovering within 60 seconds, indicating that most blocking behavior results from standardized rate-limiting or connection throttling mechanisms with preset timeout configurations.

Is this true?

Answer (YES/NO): NO